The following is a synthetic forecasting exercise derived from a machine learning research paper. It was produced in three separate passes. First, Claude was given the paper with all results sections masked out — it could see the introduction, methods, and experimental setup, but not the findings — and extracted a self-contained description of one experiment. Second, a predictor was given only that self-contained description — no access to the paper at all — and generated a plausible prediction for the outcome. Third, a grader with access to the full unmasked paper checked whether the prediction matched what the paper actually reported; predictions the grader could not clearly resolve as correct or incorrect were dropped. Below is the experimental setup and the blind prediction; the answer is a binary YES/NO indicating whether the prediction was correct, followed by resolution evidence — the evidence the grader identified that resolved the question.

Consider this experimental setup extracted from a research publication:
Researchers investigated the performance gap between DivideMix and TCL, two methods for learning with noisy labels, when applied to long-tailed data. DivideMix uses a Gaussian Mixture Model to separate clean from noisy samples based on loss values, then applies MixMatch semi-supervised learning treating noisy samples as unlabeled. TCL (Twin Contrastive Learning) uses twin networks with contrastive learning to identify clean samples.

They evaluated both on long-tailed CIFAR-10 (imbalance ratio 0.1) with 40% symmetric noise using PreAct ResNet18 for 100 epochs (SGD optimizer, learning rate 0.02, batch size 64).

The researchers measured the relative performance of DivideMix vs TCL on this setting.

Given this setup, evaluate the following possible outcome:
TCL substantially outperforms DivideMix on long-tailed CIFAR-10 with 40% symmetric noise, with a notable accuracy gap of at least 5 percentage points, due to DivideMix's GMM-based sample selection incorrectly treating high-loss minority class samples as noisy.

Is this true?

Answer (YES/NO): NO